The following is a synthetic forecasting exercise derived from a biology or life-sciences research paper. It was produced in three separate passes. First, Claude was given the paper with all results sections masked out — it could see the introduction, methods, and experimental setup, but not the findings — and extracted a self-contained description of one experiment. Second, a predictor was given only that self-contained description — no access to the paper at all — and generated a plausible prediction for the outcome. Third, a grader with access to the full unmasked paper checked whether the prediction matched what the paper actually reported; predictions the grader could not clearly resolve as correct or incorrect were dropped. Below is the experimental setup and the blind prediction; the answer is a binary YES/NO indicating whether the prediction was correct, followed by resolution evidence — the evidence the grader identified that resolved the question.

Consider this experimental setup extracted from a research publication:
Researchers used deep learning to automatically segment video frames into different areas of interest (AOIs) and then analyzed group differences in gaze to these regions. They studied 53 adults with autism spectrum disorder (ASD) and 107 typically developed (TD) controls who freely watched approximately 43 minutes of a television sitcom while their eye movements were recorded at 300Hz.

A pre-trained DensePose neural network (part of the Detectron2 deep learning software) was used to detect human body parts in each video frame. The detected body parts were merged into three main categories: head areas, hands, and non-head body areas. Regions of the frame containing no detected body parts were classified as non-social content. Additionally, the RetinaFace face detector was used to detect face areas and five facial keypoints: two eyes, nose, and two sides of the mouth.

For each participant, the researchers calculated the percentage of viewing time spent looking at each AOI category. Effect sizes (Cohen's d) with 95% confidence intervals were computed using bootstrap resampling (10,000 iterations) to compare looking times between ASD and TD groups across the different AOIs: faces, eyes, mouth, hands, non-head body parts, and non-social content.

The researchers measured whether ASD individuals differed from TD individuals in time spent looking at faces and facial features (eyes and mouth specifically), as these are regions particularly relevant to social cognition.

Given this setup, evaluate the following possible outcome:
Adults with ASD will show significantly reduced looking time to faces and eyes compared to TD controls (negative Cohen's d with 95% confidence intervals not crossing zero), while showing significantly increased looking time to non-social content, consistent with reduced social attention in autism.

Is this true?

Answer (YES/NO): NO